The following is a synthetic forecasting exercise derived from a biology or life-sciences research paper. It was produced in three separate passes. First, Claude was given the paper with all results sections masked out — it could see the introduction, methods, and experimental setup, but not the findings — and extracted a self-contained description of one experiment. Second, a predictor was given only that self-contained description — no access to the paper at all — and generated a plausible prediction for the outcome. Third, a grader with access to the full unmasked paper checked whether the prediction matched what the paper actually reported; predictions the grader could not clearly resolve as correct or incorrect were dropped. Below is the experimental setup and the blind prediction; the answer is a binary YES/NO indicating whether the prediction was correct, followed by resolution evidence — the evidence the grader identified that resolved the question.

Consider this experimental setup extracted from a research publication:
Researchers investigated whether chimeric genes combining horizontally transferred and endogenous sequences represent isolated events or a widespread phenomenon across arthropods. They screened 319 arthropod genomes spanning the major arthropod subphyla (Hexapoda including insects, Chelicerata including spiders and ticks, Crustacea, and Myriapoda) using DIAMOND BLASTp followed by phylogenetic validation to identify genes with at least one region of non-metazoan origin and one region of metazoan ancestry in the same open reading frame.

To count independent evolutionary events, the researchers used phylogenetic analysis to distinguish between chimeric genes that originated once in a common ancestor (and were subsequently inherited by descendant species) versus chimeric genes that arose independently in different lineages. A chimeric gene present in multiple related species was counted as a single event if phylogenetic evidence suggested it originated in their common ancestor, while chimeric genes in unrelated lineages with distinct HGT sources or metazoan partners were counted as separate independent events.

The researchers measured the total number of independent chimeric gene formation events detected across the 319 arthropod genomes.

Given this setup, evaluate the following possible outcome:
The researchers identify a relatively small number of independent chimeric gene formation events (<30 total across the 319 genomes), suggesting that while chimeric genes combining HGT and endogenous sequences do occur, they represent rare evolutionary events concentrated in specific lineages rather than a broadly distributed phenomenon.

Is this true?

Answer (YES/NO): NO